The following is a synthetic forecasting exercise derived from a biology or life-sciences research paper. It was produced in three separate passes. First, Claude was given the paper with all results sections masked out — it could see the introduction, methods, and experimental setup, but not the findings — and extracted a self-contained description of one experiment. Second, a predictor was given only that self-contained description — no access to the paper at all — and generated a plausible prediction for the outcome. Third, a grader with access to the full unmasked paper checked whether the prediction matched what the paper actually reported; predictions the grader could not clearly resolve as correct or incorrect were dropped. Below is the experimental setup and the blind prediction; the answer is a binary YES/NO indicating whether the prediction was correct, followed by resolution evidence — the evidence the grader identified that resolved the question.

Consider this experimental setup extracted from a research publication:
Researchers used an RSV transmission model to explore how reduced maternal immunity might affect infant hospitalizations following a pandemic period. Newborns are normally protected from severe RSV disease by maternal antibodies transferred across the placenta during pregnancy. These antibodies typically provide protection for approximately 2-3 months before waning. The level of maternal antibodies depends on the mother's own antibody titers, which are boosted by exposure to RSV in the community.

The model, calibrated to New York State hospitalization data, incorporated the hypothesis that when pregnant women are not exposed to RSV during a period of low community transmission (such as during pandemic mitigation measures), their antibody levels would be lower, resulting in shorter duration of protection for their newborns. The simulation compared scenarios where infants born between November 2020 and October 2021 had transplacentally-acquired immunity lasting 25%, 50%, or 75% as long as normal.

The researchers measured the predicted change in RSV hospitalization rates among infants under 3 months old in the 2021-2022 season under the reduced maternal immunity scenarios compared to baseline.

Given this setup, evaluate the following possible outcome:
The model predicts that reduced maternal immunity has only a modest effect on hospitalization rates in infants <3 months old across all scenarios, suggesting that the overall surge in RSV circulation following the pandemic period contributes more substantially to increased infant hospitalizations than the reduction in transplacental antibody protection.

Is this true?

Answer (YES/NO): YES